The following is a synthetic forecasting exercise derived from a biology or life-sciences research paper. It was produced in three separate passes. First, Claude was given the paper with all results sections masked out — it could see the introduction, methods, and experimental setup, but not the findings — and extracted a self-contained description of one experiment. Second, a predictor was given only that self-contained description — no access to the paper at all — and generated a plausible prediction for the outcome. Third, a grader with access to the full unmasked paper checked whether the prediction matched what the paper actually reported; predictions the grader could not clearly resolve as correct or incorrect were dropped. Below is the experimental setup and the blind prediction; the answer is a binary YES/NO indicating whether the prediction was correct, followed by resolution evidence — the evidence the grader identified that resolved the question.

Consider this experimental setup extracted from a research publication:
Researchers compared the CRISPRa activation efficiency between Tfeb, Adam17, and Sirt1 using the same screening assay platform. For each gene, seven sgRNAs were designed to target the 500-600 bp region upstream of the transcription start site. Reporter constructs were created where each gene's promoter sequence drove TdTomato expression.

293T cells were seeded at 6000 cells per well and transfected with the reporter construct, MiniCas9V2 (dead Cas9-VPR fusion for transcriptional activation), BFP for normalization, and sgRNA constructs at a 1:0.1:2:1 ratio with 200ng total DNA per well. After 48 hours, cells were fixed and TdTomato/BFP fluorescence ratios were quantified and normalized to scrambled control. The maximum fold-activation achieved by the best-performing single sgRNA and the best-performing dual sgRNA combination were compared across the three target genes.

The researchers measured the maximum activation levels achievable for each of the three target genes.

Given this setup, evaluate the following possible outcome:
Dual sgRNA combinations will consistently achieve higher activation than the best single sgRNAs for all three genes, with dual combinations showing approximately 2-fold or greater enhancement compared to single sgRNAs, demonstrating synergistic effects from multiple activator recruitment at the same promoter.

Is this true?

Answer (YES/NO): NO